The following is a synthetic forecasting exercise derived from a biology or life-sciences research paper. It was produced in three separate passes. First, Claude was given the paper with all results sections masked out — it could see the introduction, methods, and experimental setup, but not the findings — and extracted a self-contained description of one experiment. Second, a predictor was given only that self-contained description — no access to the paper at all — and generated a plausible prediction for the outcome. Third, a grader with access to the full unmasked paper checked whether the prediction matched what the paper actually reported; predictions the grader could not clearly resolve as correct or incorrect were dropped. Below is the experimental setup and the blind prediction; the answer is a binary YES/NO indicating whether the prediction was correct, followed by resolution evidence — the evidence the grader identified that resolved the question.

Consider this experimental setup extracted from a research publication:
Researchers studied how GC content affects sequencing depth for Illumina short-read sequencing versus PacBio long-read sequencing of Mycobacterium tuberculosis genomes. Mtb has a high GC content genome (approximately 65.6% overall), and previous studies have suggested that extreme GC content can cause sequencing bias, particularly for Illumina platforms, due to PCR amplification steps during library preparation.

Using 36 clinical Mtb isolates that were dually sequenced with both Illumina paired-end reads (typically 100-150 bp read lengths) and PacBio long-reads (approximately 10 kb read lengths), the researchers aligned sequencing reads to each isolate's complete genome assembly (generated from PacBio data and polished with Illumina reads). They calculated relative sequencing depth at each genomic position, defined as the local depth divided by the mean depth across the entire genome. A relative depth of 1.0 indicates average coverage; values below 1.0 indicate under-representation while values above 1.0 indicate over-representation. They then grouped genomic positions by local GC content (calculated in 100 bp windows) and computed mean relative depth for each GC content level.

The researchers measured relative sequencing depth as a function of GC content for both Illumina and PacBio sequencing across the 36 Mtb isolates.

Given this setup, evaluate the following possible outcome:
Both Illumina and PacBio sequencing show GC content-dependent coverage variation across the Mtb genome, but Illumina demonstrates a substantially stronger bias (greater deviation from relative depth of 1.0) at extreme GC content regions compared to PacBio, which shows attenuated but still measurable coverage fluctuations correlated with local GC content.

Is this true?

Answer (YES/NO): YES